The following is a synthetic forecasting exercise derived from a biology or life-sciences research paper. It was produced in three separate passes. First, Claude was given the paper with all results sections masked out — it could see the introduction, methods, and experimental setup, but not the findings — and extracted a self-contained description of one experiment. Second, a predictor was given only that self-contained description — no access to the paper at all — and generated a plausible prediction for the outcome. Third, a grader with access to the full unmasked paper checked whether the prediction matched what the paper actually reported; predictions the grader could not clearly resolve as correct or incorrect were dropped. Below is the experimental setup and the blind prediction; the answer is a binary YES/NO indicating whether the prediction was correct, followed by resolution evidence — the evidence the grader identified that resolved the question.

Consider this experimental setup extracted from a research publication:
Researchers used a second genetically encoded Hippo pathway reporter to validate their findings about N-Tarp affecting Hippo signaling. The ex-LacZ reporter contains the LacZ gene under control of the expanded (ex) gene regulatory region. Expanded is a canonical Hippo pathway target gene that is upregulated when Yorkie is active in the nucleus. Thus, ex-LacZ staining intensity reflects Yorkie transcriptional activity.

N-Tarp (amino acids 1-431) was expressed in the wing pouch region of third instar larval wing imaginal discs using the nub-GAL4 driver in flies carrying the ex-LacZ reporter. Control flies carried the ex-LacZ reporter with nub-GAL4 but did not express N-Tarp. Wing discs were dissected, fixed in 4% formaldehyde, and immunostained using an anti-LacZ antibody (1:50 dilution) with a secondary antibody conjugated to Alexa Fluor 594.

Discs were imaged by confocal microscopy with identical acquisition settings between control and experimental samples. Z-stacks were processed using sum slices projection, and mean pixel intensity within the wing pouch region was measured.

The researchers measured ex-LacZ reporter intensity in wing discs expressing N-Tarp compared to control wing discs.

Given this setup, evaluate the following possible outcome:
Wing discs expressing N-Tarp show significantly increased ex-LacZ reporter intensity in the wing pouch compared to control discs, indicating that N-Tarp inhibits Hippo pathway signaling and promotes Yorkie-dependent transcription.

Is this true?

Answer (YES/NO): YES